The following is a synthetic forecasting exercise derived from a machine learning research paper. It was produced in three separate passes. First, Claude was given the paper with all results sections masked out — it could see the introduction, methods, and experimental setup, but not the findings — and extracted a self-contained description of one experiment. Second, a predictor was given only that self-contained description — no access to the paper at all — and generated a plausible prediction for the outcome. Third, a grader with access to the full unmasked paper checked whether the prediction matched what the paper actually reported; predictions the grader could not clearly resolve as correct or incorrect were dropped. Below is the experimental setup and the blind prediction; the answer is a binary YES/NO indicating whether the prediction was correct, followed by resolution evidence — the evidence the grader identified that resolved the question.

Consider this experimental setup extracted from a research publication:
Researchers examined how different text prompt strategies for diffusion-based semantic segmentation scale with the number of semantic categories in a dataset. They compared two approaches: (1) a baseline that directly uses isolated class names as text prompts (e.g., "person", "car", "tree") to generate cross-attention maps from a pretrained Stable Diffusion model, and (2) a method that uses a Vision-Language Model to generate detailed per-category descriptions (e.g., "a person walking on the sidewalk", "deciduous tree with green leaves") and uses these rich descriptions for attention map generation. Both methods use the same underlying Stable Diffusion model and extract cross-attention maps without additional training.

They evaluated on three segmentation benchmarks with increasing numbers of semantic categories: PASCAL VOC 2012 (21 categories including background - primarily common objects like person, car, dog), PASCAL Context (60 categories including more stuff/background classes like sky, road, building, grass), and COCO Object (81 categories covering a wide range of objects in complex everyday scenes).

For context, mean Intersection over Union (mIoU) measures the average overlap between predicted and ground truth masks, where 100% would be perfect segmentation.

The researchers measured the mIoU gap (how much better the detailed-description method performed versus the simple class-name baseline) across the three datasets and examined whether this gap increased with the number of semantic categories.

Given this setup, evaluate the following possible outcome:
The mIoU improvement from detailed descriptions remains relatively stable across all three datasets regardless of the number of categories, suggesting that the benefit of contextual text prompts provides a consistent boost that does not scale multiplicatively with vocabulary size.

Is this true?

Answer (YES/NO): NO